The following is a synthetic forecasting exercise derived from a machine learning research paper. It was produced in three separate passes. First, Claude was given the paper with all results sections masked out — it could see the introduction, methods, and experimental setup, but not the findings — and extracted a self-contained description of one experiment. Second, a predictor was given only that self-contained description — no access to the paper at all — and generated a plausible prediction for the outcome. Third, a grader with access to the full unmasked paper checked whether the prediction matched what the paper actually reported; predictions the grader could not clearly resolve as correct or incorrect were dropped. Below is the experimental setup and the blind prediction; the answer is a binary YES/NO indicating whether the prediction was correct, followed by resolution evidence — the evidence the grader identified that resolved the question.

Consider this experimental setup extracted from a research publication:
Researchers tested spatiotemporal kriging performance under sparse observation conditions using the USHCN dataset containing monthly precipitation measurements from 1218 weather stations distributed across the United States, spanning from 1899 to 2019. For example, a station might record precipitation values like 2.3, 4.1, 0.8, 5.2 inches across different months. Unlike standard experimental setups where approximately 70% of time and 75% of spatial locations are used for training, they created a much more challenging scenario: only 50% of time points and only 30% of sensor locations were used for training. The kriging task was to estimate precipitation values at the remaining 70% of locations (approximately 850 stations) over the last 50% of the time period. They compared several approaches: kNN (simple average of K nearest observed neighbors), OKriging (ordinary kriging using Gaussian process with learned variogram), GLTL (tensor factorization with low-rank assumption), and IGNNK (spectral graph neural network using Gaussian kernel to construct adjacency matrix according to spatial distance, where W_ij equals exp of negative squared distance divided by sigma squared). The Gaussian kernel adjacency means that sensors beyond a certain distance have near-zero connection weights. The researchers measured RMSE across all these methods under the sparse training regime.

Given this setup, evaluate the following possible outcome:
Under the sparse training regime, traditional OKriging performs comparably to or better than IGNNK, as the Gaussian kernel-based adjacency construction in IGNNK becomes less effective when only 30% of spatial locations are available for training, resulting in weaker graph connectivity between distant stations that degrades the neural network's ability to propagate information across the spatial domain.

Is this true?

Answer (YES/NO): YES